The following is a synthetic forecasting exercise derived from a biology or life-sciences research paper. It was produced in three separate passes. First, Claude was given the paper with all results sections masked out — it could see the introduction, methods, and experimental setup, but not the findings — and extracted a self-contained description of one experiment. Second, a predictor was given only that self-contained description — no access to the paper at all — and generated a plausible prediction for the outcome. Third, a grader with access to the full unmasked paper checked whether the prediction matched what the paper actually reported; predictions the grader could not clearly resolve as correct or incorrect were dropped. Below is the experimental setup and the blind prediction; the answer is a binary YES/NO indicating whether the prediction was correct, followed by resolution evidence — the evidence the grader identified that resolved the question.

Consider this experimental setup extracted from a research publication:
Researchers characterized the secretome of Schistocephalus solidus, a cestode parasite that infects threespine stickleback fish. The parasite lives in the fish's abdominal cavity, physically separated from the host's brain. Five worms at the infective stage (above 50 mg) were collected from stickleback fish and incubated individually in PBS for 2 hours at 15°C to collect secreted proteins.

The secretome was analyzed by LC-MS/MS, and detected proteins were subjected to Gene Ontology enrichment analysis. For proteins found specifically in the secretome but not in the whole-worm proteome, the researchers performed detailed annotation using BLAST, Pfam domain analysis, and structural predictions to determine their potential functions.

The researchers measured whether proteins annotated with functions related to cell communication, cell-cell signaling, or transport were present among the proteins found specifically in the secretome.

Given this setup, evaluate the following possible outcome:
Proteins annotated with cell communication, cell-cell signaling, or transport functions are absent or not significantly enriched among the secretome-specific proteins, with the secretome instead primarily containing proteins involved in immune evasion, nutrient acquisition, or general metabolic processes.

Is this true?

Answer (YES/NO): NO